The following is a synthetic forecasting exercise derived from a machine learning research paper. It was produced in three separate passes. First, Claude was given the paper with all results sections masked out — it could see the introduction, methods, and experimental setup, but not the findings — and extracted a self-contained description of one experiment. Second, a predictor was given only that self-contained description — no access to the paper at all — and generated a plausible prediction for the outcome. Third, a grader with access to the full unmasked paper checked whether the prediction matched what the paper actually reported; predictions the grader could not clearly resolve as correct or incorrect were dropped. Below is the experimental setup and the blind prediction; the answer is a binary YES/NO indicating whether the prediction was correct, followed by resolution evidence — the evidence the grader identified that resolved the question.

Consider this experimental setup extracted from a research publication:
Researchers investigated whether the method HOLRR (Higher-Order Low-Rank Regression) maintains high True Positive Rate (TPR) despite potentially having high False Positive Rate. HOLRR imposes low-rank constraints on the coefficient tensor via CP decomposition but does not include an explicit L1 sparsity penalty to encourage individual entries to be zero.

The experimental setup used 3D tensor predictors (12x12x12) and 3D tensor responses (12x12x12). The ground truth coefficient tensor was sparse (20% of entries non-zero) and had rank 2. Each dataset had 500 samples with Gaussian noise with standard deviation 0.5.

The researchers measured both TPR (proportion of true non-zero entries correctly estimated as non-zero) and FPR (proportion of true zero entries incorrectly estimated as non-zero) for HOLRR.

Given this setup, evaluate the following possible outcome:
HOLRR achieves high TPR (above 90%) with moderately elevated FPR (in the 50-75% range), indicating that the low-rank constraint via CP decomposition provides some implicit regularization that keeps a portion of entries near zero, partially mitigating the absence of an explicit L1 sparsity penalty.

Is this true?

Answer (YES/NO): NO